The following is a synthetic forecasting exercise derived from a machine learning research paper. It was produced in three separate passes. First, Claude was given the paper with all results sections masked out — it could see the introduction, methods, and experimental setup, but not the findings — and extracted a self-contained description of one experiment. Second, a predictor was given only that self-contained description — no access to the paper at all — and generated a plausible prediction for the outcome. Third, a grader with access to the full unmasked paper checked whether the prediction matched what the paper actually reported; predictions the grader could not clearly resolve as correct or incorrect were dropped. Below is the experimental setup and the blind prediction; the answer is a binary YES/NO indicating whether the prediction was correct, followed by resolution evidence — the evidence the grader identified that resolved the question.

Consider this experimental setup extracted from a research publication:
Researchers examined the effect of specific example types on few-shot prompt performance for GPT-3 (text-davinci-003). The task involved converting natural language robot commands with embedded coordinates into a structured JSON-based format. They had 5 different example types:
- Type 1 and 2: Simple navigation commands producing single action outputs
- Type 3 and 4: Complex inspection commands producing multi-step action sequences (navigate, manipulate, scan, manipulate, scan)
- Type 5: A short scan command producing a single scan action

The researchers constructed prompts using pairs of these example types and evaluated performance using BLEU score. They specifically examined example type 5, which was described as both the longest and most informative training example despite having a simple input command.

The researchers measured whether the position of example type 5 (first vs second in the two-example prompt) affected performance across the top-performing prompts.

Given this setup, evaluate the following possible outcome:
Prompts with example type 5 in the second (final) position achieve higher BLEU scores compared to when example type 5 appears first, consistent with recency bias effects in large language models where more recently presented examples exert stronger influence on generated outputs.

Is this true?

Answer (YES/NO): NO